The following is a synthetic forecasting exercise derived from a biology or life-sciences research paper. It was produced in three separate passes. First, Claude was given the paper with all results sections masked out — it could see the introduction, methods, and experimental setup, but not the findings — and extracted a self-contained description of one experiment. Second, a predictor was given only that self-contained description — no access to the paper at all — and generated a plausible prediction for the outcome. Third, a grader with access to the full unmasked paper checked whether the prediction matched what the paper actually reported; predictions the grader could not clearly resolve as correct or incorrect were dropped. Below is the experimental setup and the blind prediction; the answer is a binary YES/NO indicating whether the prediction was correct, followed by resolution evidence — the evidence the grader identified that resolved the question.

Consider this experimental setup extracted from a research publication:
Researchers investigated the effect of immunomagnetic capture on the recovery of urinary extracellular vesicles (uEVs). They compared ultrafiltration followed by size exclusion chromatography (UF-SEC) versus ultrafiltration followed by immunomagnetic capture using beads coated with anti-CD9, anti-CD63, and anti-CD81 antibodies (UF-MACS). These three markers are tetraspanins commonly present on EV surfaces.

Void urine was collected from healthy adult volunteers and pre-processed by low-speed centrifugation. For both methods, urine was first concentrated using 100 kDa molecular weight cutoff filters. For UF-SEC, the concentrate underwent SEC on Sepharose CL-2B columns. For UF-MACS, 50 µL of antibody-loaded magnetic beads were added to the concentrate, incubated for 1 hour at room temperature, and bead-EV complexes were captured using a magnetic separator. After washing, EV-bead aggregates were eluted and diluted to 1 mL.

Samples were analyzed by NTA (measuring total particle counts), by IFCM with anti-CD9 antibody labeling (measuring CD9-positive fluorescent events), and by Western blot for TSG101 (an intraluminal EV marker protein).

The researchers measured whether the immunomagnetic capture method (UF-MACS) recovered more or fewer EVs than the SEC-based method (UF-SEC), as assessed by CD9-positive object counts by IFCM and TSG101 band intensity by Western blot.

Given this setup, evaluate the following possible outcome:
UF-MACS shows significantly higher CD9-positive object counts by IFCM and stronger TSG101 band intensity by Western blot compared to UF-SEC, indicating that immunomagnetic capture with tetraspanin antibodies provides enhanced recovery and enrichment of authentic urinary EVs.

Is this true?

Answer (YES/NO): NO